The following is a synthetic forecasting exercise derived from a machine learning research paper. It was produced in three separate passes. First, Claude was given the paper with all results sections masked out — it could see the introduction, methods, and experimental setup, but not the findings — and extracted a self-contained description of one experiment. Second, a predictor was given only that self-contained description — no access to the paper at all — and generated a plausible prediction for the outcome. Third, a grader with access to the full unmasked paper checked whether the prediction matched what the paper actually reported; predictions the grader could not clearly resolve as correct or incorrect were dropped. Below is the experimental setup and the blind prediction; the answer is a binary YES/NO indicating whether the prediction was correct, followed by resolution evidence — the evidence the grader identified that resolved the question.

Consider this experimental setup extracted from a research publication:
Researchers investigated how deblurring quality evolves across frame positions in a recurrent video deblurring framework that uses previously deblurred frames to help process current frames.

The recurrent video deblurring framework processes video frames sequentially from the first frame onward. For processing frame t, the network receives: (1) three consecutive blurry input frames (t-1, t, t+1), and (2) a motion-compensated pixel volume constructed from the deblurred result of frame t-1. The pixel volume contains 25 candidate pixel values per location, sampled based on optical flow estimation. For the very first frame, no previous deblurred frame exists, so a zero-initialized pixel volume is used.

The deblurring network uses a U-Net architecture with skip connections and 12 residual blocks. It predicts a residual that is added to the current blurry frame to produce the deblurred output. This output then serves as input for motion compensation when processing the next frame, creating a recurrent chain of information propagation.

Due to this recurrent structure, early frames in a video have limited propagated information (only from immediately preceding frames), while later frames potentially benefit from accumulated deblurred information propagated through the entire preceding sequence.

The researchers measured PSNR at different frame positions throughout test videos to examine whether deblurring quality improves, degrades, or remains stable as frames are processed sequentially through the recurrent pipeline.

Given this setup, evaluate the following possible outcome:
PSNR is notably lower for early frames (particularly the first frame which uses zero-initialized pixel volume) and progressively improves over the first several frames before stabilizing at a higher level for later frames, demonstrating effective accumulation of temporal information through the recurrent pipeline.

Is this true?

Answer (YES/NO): YES